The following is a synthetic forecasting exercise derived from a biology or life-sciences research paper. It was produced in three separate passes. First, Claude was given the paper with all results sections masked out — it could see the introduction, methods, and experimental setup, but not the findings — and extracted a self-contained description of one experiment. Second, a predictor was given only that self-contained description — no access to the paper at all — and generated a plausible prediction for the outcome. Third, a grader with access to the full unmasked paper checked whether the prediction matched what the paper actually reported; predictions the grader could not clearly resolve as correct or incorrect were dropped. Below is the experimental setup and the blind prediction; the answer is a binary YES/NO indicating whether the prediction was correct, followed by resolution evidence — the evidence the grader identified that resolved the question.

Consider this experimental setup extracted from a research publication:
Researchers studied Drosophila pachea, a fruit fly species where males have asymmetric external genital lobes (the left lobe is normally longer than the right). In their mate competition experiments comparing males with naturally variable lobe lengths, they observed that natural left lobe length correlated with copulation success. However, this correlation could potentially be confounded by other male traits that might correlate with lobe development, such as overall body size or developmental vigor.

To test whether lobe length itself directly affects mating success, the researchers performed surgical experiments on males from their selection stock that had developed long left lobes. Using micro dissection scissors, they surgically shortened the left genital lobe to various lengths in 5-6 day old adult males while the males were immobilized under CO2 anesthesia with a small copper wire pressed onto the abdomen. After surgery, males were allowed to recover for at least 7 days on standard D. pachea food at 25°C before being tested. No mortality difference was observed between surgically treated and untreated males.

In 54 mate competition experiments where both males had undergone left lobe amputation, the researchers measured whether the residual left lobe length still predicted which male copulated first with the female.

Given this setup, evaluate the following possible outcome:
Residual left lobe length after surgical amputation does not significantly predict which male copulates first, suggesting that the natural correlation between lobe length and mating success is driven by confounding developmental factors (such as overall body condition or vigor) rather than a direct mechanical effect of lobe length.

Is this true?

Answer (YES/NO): NO